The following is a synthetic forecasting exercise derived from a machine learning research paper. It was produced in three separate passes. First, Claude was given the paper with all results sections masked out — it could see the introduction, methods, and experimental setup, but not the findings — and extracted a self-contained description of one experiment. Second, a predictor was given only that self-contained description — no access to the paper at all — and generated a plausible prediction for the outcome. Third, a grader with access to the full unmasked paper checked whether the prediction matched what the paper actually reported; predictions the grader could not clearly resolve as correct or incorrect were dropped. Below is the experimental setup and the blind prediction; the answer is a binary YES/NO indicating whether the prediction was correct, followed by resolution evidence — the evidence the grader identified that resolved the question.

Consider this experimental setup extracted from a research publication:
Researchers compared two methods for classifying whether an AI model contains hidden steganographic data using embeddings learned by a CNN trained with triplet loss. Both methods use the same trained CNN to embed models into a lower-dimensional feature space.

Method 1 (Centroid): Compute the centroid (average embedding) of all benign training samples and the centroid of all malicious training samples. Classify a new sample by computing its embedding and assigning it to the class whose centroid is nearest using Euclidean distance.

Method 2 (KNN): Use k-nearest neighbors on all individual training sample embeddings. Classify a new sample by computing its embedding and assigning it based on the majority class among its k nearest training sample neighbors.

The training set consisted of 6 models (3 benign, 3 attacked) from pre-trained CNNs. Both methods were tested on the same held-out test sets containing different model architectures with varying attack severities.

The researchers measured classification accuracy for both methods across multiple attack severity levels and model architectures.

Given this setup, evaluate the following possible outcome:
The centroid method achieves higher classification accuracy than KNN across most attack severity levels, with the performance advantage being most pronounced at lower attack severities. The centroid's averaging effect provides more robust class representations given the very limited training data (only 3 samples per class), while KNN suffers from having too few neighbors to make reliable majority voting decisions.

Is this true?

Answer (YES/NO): NO